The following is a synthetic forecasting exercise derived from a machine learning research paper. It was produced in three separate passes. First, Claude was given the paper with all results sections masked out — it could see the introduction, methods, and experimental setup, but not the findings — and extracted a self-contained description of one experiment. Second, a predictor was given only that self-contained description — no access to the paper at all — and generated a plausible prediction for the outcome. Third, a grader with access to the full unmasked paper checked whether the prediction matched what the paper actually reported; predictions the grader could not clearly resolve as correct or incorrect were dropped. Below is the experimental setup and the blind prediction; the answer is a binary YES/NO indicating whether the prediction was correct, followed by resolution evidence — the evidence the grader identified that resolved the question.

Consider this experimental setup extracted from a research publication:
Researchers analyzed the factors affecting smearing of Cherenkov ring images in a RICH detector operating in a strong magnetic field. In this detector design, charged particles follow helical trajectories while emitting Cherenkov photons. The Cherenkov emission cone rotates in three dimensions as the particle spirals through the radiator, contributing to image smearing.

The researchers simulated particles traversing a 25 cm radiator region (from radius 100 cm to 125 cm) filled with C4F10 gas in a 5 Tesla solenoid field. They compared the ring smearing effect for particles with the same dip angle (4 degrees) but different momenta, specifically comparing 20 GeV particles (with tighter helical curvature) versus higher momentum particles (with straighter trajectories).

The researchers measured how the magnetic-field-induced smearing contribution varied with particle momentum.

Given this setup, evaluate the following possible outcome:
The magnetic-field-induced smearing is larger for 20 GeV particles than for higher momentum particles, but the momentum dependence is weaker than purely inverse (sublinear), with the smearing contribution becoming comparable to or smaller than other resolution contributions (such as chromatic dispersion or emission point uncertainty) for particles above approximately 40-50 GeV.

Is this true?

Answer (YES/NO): NO